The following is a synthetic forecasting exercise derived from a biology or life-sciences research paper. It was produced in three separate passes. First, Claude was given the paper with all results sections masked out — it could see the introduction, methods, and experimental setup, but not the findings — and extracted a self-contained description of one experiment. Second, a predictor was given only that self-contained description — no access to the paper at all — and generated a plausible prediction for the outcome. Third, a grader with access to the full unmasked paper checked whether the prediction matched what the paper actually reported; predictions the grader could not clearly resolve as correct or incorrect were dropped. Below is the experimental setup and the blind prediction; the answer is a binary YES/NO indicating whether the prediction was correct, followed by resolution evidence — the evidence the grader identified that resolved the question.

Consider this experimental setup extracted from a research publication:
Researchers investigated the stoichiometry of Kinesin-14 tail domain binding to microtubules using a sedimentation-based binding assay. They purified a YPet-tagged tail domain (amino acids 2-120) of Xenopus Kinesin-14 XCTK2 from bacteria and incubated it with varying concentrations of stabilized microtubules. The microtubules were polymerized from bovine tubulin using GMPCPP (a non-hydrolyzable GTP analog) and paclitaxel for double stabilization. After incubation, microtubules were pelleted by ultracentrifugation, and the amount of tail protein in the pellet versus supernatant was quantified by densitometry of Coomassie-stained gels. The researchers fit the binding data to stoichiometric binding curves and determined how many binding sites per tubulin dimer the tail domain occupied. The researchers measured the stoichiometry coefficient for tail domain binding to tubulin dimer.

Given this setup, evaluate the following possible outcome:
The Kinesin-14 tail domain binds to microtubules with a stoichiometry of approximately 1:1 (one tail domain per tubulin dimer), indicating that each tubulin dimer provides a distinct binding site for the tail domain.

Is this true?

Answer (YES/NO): NO